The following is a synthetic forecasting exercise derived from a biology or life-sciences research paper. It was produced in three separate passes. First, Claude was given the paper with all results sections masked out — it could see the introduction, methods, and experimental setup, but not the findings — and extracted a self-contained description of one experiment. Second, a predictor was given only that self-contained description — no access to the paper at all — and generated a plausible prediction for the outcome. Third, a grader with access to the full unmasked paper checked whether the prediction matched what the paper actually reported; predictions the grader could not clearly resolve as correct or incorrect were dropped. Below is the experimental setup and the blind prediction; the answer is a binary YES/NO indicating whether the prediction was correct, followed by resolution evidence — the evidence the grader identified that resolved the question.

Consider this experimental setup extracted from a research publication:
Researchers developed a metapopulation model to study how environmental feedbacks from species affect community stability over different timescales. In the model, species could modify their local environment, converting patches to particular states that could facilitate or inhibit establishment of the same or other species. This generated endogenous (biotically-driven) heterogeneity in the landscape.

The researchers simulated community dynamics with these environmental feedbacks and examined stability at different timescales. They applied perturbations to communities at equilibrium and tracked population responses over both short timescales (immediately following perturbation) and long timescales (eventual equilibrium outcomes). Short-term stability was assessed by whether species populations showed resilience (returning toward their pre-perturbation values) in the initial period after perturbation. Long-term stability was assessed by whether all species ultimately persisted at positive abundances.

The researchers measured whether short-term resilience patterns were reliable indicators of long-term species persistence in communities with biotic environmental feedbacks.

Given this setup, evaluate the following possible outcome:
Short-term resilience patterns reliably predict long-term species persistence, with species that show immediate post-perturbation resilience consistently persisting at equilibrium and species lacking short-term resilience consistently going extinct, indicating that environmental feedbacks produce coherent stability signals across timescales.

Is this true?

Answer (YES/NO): NO